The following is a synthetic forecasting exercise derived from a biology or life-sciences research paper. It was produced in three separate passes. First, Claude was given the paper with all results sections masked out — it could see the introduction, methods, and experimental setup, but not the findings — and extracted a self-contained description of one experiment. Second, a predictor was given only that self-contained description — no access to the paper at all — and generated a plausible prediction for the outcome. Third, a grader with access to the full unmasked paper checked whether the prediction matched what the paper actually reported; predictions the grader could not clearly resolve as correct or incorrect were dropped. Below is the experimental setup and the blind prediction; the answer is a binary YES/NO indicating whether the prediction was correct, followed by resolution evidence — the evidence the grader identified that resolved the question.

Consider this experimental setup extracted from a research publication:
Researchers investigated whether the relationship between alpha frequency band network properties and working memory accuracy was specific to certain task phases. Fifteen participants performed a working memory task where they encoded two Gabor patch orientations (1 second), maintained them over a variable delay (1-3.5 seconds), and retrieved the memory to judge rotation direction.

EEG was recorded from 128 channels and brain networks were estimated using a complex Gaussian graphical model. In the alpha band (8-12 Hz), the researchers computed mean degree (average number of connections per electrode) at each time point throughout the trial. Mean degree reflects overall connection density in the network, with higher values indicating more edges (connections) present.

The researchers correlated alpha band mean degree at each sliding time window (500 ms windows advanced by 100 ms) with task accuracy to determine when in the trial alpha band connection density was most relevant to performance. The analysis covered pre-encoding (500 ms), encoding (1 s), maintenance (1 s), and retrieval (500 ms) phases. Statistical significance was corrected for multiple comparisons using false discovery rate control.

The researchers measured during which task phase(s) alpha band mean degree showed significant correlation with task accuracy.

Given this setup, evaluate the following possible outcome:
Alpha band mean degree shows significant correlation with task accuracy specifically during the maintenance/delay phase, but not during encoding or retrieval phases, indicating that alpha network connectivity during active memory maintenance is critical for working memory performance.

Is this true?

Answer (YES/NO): NO